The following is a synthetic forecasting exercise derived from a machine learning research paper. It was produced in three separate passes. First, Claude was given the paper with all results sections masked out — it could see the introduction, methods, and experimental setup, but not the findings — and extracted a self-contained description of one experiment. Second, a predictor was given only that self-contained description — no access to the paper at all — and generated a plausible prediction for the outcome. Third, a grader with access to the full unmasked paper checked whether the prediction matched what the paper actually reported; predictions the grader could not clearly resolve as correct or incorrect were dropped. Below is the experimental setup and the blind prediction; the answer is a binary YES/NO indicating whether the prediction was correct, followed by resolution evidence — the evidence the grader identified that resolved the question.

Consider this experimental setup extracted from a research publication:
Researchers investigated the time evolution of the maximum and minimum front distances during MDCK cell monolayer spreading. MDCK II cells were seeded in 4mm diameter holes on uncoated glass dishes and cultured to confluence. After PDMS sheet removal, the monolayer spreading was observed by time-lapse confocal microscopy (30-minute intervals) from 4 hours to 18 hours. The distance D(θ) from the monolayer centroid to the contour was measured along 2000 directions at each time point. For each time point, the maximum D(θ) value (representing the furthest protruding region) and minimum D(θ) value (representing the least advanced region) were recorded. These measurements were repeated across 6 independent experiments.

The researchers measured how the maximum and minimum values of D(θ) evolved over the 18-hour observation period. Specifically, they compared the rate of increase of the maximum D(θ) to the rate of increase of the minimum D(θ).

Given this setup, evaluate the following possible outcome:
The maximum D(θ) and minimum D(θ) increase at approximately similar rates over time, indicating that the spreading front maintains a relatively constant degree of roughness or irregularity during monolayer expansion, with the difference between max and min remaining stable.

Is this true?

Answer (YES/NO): NO